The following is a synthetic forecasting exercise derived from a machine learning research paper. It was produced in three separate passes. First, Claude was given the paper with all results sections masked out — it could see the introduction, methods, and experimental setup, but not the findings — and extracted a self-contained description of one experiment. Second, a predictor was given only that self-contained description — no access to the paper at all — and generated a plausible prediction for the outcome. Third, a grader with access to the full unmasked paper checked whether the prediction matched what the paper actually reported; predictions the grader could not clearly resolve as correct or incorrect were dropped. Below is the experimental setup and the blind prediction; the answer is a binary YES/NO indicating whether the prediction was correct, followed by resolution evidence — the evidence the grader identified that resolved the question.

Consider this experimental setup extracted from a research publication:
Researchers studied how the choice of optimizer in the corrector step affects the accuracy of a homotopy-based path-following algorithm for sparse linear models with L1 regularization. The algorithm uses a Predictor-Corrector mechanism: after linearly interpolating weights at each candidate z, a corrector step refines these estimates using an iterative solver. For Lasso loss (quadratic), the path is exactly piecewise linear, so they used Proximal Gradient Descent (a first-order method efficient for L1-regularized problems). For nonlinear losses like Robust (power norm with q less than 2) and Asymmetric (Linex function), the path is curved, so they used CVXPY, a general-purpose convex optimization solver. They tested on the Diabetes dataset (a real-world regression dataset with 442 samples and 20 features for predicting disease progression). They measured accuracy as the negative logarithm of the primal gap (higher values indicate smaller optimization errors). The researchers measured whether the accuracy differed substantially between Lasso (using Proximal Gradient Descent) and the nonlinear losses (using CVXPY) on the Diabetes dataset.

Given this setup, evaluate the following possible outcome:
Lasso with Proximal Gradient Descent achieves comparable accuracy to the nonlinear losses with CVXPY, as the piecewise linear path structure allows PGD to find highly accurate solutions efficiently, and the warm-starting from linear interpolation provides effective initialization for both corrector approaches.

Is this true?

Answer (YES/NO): NO